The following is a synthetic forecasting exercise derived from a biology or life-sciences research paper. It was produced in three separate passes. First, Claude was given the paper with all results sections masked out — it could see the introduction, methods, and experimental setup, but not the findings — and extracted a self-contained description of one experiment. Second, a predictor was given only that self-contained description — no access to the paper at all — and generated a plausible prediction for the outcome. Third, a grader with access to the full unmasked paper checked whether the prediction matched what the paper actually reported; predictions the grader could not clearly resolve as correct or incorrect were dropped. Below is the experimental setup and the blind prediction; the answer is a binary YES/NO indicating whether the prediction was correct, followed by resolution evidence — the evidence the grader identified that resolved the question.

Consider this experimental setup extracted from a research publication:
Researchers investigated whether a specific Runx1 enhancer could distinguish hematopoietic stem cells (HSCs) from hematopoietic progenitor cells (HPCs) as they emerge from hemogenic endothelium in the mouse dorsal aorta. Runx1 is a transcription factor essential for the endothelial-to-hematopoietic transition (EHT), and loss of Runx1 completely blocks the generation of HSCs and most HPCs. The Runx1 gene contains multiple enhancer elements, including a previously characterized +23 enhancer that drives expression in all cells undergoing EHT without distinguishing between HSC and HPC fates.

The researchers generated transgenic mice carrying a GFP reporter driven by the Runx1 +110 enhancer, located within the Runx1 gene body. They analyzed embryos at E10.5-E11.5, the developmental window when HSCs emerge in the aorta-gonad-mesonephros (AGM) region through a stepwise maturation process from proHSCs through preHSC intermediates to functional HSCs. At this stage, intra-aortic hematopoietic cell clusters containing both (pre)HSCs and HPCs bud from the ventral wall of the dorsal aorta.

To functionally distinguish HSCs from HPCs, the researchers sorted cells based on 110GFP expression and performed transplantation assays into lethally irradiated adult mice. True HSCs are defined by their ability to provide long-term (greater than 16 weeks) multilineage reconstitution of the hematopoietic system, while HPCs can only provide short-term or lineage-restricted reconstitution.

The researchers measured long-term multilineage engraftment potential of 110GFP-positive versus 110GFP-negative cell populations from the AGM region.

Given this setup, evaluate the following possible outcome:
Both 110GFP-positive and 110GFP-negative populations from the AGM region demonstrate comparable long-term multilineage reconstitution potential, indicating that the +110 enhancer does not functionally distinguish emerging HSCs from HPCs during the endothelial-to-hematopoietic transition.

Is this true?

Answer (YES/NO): NO